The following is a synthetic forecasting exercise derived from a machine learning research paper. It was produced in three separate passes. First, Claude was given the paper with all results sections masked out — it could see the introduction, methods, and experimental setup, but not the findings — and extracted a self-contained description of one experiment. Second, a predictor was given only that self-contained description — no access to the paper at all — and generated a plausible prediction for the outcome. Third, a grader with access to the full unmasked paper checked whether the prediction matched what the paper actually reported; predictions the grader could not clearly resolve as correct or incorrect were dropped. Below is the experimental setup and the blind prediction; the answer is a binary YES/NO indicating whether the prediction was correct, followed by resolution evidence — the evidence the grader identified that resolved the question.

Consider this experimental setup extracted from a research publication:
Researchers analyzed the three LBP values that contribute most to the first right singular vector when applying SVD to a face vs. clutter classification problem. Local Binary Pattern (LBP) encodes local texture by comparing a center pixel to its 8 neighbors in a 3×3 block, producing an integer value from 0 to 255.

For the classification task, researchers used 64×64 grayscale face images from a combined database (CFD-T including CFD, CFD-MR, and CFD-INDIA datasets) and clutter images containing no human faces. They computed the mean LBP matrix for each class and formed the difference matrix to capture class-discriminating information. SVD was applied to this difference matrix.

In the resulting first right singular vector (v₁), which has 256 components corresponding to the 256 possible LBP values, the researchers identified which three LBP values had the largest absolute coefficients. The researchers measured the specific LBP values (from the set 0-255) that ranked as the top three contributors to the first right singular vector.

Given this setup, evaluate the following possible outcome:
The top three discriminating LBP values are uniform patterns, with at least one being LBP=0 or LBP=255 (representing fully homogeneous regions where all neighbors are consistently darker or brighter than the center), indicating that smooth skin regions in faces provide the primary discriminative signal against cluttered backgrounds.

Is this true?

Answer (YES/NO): NO